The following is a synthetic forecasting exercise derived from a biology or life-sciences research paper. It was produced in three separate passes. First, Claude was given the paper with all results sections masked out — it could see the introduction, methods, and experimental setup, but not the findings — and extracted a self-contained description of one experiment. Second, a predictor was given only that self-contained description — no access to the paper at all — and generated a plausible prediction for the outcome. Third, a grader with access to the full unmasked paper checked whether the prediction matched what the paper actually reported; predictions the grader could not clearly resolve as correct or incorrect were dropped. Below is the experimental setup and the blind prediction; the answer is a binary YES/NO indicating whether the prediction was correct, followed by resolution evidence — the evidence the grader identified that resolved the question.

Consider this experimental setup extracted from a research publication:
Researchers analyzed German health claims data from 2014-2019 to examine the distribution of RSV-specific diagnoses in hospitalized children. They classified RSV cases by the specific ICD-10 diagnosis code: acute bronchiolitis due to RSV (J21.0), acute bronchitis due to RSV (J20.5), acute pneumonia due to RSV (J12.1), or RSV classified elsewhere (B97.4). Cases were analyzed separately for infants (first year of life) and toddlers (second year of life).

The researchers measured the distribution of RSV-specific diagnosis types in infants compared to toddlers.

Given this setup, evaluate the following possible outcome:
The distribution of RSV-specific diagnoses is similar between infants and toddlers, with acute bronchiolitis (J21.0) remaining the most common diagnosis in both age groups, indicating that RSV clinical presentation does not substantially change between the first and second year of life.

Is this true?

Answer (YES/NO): NO